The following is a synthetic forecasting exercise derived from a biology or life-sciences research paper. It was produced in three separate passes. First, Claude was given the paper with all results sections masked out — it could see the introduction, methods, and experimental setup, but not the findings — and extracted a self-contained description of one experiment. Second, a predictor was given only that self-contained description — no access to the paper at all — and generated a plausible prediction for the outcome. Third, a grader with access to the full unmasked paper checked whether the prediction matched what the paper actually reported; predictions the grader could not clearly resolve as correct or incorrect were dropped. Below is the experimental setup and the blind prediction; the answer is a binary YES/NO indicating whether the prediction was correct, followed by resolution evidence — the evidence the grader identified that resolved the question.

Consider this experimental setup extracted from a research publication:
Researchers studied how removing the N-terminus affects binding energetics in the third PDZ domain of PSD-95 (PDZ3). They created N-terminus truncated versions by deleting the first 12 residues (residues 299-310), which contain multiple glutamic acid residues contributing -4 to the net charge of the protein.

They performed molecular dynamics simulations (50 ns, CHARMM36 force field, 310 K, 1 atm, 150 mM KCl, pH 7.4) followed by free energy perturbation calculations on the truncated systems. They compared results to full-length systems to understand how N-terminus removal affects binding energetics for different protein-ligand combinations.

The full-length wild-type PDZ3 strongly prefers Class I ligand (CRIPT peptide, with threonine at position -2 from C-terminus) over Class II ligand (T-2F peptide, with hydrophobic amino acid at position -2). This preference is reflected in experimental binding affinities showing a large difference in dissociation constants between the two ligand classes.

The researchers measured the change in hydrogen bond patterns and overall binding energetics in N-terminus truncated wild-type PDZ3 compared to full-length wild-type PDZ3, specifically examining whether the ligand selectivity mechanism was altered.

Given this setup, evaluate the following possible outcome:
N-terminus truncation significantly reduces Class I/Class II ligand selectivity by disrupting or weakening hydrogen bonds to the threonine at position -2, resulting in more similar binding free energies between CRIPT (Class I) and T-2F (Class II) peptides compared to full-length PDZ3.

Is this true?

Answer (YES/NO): NO